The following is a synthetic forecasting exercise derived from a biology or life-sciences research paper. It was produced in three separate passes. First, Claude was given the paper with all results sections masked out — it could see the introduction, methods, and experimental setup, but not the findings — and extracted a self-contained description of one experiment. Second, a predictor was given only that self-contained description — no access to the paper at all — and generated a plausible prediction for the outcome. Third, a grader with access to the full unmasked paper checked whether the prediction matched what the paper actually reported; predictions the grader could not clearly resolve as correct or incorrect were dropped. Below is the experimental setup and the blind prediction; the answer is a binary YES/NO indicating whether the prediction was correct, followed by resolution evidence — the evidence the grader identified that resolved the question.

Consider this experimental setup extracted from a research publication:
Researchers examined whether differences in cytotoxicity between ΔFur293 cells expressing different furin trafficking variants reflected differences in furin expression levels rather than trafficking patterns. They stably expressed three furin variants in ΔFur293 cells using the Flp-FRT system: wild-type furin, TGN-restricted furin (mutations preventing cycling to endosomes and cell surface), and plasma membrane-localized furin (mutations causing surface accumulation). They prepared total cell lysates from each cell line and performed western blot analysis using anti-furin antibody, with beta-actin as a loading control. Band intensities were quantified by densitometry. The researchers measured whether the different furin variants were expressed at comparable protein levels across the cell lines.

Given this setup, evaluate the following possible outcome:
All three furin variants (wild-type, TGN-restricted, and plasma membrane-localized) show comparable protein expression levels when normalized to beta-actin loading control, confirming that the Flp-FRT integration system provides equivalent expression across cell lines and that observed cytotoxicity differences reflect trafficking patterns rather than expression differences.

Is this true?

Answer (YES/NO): NO